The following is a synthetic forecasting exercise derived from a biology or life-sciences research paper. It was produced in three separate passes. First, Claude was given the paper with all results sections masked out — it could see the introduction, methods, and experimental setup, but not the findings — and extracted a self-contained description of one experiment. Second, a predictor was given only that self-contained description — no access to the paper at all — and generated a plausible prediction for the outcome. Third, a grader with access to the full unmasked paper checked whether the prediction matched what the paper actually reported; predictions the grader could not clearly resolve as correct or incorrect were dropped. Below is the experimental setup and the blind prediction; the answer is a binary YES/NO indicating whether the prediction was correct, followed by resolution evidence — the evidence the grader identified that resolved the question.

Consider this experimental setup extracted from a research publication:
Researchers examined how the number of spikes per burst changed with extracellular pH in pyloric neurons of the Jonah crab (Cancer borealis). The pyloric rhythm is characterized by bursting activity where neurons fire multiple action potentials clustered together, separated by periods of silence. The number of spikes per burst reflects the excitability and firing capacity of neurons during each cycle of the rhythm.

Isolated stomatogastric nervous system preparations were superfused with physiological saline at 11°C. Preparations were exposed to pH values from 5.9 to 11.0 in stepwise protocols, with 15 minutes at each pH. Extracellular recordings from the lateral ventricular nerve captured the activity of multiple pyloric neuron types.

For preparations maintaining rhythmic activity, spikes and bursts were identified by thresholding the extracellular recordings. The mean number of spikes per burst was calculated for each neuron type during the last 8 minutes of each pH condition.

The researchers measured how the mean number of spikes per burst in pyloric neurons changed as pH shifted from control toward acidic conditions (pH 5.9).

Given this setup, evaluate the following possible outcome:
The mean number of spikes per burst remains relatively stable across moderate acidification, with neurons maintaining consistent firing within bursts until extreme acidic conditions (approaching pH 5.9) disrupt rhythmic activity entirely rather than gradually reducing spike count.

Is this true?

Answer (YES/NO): NO